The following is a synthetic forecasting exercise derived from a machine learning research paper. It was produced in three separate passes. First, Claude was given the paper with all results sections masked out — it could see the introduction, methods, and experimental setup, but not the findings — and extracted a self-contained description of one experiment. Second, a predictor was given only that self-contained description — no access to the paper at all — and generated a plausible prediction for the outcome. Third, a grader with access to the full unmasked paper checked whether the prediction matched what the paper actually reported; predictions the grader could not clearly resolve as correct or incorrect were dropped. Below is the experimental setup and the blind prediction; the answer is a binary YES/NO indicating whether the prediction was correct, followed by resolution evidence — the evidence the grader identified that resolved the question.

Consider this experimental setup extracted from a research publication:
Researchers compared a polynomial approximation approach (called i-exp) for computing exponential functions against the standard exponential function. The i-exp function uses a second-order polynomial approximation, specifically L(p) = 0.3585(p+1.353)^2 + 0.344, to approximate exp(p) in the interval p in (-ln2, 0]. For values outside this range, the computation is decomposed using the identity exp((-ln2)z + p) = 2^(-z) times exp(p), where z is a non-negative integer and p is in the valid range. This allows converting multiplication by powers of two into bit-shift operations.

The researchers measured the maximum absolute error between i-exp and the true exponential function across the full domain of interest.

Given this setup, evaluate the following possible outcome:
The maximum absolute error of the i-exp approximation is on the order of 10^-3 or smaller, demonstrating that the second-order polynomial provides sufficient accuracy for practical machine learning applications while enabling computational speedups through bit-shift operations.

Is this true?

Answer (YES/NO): YES